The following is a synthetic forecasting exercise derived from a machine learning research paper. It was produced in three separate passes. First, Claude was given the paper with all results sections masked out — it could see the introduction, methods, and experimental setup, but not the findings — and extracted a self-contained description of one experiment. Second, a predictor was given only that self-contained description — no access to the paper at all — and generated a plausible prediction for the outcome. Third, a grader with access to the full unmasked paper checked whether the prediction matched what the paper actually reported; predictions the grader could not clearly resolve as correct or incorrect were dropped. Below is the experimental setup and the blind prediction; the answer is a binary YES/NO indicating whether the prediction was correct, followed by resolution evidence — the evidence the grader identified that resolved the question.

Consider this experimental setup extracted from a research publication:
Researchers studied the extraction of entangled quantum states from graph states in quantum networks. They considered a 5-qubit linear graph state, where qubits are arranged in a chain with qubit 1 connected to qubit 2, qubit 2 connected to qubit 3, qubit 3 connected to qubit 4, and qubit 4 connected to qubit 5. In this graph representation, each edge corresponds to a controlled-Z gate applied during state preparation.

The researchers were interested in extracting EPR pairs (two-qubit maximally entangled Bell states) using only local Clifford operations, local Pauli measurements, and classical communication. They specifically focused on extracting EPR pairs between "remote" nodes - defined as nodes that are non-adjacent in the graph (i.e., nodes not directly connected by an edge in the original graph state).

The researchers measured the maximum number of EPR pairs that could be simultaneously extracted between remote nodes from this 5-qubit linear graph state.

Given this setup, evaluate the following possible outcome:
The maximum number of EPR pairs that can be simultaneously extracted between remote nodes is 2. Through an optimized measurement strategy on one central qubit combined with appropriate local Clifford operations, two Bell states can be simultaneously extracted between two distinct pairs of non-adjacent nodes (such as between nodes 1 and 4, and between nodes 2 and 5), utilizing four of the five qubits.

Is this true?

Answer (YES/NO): NO